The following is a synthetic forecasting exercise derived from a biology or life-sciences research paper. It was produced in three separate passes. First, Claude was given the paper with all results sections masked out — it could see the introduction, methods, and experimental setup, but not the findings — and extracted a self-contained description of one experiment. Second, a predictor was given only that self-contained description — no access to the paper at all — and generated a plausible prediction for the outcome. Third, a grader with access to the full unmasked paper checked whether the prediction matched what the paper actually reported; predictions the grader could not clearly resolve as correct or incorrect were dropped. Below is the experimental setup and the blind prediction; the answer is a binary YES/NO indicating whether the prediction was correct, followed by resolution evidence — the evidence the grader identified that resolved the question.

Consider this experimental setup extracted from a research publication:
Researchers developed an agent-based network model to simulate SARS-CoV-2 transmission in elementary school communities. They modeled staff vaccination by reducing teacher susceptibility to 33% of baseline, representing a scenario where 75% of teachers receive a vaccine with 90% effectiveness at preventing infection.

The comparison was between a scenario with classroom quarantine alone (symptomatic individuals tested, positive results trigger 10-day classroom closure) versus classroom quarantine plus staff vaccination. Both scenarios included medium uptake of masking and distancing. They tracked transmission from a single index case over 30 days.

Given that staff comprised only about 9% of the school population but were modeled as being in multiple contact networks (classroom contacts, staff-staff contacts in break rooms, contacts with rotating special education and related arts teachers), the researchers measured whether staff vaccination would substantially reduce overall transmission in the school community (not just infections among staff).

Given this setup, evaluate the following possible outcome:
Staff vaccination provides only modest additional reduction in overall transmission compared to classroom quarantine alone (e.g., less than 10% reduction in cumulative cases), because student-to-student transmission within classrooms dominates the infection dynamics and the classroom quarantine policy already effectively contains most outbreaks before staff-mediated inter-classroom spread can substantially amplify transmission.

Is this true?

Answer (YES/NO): YES